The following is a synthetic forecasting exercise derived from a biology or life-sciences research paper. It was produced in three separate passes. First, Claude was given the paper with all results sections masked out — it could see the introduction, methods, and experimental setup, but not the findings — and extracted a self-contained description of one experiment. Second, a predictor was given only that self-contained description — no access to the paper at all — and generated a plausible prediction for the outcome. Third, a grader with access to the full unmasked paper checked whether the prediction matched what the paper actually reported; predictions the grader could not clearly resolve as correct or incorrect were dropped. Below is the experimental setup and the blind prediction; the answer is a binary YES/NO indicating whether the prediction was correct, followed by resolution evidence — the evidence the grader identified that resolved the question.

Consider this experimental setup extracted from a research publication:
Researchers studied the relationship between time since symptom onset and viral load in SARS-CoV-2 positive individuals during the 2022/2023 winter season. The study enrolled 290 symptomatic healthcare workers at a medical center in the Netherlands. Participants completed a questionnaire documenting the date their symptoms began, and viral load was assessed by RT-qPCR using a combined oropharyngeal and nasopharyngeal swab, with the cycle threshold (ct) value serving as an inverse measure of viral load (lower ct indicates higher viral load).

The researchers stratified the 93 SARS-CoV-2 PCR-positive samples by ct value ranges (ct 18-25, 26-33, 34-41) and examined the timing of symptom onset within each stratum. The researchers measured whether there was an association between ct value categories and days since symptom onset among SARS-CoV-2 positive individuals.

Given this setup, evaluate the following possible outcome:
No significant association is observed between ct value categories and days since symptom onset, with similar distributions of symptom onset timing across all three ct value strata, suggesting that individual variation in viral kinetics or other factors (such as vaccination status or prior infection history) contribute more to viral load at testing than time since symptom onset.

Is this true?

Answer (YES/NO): NO